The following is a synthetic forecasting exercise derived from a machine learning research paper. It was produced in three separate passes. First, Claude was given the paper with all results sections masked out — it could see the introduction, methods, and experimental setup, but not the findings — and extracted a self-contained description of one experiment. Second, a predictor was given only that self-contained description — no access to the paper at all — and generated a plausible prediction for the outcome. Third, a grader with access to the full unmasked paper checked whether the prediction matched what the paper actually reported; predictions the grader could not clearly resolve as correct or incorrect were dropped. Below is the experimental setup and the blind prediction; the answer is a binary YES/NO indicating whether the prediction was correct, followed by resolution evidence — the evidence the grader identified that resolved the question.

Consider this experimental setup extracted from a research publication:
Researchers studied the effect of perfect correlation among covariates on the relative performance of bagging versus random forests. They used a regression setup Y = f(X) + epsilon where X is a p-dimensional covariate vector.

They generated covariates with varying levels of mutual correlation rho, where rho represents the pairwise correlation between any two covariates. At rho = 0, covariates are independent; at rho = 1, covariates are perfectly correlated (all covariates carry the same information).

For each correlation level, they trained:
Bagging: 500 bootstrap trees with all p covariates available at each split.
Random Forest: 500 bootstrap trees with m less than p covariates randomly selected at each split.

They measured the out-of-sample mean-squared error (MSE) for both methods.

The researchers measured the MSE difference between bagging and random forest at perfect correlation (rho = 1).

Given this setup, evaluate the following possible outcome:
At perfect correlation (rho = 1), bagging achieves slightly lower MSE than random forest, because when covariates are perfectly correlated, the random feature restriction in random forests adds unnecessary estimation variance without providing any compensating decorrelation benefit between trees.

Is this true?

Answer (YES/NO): NO